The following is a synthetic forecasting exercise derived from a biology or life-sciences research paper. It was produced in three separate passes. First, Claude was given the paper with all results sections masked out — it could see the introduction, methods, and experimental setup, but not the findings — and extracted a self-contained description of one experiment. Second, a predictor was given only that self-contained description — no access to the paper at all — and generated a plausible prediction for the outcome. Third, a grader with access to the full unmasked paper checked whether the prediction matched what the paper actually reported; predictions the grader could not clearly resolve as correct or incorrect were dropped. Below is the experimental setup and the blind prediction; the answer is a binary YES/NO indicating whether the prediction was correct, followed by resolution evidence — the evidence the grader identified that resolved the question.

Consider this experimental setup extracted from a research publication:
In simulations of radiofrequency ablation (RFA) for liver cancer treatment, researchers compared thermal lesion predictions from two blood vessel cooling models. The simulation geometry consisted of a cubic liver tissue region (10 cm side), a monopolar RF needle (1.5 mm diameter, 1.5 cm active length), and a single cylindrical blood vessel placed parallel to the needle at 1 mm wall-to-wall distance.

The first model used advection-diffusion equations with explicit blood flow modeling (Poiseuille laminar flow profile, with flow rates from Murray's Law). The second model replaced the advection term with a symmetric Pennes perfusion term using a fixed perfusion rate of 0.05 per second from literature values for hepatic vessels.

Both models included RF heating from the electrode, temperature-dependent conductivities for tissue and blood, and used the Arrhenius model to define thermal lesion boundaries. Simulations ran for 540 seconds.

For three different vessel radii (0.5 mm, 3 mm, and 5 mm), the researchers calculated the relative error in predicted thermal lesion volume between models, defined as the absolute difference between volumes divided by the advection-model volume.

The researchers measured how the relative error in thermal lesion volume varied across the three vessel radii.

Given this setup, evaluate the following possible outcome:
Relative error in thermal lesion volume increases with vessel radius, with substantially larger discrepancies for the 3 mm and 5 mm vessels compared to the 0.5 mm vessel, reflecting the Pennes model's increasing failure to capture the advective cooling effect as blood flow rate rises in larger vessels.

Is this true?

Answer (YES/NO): NO